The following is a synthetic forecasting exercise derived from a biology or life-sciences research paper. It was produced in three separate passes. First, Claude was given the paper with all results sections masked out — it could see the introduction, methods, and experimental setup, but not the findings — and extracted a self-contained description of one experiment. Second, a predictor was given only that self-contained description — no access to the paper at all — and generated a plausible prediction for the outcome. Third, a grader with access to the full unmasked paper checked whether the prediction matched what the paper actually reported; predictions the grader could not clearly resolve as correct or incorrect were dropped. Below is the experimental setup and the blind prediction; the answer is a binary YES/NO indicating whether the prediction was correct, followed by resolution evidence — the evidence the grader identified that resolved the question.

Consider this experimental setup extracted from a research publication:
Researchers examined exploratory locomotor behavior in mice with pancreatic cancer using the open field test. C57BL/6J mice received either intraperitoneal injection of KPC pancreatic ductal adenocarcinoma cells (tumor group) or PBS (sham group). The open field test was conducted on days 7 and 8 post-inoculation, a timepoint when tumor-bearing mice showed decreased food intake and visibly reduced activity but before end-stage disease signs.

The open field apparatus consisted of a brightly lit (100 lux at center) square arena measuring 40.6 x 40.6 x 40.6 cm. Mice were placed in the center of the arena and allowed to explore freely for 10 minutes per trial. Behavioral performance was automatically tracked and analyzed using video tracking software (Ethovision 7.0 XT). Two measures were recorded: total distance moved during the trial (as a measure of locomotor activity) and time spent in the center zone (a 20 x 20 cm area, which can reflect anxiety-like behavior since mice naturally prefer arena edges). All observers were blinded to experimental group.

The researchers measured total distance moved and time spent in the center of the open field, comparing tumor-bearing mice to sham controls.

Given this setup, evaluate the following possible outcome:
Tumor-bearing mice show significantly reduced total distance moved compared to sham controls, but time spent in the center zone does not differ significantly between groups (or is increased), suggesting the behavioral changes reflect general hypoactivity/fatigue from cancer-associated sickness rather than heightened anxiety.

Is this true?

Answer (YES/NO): NO